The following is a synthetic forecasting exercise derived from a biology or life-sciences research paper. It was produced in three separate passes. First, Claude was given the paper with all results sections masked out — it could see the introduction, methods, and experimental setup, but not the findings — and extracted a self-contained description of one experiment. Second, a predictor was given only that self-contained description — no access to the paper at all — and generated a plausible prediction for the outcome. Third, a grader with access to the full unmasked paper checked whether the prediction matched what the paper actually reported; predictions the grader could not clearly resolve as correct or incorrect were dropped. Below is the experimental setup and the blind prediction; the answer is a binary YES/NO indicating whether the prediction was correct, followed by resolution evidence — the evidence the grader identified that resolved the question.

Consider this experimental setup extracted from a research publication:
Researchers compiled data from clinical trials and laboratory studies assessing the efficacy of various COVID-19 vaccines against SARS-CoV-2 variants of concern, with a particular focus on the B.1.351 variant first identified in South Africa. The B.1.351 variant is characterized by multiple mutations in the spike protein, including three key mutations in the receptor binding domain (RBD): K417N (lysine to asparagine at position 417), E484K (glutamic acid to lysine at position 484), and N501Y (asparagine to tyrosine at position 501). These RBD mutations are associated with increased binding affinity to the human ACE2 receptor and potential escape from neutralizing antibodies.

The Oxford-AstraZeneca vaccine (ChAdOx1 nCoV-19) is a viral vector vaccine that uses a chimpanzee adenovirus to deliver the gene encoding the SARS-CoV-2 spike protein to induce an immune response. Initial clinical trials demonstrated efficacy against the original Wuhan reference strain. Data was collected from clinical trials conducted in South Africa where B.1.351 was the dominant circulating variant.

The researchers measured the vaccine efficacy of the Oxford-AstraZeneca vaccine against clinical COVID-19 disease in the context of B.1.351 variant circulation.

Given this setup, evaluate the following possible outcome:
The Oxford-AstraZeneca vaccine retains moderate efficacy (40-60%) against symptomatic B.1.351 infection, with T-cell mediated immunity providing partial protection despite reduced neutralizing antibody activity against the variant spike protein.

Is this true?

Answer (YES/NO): NO